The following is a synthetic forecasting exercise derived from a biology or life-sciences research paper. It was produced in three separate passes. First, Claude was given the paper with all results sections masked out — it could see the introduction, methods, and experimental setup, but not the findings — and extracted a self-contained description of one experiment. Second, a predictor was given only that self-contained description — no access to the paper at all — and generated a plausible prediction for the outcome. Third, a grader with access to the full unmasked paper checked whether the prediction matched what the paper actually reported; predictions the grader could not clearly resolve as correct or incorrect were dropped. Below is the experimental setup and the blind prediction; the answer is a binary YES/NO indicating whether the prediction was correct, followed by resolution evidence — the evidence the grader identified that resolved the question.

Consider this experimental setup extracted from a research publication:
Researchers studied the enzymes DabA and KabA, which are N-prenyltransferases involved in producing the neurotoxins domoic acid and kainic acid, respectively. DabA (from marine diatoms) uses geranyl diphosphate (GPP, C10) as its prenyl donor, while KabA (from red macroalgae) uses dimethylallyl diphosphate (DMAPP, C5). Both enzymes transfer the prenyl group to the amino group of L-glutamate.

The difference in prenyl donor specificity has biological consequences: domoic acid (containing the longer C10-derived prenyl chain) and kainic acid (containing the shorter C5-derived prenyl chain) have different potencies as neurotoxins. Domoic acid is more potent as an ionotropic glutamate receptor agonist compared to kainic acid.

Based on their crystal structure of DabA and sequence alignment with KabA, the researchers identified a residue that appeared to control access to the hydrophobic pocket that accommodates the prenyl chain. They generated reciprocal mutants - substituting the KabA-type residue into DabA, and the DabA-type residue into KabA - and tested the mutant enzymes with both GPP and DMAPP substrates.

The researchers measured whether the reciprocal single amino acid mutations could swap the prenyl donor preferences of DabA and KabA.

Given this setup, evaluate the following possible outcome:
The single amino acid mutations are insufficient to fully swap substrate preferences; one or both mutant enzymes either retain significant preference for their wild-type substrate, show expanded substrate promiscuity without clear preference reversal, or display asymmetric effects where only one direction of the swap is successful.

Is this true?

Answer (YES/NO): NO